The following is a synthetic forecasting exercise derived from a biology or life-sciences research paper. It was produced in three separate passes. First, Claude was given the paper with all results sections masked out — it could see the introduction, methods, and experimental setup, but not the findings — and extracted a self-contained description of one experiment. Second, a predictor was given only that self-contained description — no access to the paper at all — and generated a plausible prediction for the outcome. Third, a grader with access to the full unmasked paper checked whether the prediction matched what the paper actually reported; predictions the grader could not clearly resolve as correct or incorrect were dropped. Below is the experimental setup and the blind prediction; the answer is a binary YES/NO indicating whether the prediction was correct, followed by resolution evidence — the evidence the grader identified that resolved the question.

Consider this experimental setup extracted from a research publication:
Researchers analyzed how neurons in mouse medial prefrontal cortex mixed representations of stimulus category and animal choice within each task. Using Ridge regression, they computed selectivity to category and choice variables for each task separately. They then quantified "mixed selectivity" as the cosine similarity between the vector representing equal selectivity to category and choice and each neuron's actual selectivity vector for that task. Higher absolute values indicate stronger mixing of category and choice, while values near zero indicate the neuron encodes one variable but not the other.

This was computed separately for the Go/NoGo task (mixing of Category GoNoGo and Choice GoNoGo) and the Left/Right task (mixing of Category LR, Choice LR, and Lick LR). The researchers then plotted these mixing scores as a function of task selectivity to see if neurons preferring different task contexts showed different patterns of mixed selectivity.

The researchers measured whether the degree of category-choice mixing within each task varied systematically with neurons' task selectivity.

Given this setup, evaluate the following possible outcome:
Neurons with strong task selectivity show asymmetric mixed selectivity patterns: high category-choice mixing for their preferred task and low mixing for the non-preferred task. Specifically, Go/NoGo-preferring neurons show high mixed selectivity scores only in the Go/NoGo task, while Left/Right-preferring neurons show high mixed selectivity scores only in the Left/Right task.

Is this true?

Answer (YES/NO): YES